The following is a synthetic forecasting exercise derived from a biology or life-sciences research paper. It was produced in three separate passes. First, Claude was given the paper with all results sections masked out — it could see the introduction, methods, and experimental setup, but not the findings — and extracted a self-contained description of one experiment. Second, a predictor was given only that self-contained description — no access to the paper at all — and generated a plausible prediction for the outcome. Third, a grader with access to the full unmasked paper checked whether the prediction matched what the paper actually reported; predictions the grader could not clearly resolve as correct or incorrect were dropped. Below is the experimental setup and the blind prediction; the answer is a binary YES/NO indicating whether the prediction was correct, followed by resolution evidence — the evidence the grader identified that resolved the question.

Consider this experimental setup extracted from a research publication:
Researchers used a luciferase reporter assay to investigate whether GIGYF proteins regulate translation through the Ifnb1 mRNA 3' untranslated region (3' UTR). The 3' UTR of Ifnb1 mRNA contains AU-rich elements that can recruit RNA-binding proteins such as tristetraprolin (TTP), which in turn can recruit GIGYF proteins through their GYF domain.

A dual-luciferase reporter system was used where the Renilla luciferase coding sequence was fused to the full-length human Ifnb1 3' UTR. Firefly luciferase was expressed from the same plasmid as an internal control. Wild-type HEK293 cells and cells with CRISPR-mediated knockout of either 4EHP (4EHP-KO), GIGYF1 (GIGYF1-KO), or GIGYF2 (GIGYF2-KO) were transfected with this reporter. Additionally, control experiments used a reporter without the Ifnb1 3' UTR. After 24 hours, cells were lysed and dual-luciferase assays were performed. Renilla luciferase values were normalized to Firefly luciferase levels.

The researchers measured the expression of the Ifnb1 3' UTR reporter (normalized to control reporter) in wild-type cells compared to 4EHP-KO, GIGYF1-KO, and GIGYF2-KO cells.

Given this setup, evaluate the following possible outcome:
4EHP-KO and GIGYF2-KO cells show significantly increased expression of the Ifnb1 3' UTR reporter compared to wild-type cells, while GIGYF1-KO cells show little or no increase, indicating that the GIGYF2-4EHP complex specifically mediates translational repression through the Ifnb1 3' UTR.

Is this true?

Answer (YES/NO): YES